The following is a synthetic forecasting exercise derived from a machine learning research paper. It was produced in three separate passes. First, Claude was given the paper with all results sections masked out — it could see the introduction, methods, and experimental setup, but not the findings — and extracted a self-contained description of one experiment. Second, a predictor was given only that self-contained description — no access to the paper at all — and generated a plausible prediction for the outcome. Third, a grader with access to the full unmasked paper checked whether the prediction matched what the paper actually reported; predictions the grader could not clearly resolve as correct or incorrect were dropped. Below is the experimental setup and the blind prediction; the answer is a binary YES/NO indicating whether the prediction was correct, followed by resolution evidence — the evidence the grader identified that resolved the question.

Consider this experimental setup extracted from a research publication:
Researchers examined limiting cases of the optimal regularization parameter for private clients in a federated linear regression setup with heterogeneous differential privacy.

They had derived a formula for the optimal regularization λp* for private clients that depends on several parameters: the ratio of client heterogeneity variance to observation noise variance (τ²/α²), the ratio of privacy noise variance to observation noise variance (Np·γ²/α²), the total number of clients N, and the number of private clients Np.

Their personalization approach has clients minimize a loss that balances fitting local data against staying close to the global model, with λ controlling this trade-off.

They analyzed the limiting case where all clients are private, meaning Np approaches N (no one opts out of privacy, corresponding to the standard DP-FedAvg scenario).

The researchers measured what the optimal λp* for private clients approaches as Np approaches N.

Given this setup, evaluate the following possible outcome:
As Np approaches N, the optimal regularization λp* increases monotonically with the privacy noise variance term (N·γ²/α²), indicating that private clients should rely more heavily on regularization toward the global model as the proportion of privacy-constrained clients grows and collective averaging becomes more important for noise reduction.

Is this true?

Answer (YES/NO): NO